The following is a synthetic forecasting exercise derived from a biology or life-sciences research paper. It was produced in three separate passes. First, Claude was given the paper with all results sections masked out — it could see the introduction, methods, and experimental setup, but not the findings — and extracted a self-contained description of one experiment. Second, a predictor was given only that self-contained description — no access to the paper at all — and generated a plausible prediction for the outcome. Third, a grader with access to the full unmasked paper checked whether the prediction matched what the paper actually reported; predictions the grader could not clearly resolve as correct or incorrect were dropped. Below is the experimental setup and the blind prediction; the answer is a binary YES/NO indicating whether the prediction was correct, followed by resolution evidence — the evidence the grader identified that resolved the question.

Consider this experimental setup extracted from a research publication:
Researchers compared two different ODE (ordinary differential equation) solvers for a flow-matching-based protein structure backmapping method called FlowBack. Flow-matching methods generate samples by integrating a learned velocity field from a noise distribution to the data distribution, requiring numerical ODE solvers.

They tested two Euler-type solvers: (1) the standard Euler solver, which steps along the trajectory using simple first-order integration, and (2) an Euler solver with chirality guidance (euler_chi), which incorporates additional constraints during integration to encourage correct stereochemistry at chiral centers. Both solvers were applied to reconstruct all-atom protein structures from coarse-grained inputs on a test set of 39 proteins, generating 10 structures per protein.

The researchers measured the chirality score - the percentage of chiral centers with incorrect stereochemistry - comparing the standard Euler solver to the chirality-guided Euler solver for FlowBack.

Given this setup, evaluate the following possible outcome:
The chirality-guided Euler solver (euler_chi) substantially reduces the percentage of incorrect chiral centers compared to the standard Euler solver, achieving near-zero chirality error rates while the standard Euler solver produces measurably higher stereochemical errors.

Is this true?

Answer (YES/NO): YES